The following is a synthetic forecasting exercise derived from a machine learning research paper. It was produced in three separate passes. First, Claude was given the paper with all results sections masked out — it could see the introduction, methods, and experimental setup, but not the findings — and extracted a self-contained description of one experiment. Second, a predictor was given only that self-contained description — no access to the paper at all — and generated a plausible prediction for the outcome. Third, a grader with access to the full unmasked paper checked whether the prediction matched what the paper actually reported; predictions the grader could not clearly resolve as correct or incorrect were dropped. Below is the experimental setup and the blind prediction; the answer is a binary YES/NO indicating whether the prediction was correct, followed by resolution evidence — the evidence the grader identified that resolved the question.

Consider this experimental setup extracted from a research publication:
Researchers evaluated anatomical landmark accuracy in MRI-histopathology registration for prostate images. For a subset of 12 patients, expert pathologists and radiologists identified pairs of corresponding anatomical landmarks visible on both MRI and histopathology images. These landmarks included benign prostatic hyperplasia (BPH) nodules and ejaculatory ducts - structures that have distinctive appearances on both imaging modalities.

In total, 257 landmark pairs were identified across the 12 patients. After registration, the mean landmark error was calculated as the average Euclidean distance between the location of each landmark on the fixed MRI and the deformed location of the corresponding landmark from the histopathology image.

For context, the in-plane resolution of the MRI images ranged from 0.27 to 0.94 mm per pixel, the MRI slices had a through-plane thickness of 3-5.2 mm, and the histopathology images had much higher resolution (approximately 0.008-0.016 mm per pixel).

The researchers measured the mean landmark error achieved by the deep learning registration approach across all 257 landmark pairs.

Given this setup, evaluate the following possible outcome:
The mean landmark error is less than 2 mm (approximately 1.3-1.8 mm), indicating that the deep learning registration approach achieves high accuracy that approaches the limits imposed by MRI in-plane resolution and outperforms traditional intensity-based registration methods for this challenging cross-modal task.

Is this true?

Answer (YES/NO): NO